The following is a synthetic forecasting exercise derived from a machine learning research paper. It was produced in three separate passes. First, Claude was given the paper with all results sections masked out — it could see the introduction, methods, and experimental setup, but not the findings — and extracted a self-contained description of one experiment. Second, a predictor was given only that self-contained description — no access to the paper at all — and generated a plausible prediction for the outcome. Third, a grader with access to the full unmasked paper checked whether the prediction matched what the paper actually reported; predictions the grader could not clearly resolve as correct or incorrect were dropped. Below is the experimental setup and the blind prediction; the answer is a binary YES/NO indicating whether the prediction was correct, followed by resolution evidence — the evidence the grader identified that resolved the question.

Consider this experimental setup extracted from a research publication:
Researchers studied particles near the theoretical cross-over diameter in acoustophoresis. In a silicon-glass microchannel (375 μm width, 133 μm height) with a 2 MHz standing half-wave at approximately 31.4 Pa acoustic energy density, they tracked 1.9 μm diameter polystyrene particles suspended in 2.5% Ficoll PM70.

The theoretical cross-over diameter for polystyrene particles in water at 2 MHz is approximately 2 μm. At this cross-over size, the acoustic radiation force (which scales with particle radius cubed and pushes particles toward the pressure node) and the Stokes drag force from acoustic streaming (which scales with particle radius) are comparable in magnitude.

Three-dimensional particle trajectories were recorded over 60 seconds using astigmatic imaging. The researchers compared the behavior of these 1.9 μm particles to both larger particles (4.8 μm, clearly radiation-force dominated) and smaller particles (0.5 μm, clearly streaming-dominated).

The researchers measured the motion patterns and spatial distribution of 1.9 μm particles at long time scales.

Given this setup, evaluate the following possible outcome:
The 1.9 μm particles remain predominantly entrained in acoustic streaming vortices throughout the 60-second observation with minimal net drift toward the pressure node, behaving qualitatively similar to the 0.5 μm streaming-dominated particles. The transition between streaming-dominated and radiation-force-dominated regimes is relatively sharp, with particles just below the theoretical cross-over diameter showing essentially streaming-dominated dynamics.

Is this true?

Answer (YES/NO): NO